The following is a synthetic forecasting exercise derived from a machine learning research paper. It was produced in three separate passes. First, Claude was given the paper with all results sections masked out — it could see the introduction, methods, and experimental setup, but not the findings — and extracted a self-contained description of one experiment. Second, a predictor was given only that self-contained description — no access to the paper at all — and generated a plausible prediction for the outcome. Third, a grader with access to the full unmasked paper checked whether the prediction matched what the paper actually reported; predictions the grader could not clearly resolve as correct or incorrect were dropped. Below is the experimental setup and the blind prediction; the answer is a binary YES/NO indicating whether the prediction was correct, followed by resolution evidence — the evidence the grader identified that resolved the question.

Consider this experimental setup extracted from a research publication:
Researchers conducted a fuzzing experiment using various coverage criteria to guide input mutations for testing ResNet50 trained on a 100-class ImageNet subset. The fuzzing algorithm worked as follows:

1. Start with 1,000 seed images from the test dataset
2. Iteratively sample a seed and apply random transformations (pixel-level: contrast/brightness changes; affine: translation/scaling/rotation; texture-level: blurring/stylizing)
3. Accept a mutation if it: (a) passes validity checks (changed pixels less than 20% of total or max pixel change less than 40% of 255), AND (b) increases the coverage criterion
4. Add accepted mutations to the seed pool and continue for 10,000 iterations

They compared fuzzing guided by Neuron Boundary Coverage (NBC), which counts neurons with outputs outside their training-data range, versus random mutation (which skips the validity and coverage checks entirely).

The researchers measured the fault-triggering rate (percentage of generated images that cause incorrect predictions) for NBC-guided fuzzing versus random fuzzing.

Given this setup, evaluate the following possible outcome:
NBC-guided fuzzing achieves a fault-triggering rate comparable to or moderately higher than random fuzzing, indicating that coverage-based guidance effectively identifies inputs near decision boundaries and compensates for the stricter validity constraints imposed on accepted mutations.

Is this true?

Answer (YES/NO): NO